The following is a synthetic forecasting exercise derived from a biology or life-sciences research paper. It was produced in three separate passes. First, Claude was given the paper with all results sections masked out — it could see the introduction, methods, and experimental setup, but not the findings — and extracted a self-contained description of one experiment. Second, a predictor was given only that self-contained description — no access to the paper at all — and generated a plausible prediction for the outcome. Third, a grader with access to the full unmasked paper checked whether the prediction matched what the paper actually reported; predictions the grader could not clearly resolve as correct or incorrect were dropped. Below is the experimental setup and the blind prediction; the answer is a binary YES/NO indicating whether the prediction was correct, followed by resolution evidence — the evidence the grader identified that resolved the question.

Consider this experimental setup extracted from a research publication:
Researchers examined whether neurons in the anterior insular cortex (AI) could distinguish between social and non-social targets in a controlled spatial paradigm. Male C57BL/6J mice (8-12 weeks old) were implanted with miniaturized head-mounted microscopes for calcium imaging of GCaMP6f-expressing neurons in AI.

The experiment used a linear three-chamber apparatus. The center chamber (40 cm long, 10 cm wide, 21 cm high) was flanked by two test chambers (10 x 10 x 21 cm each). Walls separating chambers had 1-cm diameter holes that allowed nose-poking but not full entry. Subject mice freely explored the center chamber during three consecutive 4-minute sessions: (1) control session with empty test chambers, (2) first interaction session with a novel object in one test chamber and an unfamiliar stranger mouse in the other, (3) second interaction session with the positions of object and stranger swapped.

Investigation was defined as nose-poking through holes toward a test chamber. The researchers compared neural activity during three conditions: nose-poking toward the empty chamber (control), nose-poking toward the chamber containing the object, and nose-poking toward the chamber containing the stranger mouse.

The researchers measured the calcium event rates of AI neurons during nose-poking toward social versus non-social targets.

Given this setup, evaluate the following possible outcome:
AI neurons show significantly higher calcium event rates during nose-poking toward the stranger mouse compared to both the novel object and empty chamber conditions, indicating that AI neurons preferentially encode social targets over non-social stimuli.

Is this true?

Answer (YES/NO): YES